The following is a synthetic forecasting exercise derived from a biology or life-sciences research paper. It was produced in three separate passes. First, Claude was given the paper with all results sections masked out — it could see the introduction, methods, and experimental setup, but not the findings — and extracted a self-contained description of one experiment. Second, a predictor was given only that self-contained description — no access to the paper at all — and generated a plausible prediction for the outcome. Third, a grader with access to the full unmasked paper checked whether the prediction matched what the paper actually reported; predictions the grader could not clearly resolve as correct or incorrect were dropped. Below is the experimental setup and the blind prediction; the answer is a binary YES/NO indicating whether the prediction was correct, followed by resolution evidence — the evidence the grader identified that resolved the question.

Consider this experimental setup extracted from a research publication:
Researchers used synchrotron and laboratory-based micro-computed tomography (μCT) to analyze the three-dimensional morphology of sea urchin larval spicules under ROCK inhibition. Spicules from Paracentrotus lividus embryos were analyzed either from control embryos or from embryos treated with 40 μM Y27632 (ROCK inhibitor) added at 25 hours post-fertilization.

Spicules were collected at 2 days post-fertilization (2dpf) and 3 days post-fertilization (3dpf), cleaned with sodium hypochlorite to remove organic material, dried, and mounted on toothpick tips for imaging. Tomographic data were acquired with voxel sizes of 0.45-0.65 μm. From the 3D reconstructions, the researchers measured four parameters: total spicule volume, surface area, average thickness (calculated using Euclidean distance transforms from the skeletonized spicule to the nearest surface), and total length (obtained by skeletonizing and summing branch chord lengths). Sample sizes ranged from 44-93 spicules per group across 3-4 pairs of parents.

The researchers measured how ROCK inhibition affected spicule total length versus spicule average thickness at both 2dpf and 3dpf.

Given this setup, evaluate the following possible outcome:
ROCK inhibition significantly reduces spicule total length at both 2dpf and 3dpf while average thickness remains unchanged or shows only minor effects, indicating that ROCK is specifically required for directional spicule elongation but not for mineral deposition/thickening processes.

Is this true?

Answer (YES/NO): YES